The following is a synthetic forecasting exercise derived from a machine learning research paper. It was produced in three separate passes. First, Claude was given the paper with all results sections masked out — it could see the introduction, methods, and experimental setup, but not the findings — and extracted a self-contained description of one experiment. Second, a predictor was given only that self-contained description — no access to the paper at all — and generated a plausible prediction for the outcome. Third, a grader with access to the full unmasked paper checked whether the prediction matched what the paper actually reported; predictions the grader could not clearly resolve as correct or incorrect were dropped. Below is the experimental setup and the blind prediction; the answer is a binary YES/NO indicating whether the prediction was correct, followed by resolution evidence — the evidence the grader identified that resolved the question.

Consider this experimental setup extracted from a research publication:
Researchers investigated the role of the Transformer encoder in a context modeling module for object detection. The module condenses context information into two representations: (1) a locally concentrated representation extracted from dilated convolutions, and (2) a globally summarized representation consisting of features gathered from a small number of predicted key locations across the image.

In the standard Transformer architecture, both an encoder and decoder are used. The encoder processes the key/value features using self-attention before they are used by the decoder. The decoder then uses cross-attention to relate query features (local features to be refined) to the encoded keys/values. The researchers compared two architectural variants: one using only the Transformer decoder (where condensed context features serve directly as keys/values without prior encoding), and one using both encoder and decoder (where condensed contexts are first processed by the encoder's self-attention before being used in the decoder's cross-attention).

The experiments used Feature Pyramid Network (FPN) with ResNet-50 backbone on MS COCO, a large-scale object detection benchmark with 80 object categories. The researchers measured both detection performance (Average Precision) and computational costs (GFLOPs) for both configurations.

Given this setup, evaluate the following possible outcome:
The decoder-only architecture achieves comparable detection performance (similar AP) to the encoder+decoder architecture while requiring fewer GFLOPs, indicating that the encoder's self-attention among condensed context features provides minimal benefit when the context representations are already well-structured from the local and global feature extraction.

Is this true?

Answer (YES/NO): YES